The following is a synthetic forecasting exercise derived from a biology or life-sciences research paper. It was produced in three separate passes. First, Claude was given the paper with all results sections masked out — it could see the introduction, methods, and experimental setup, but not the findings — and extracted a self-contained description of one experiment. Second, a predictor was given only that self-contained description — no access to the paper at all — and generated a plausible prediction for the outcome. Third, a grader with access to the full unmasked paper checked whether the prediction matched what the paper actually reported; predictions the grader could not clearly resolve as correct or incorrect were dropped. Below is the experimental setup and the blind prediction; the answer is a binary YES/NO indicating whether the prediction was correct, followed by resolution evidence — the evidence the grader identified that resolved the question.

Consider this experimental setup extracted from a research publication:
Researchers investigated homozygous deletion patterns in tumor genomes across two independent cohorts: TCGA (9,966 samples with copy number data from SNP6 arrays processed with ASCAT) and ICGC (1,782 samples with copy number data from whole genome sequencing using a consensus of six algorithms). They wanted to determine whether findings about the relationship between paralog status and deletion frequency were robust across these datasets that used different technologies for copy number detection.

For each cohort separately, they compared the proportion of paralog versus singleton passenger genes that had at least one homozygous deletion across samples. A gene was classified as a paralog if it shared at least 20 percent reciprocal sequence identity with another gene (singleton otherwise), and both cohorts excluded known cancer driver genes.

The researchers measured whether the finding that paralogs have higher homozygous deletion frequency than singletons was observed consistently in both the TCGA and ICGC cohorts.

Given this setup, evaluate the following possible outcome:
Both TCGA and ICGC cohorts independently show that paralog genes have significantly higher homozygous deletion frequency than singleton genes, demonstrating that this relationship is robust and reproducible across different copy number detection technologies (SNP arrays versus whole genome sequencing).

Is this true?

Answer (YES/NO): YES